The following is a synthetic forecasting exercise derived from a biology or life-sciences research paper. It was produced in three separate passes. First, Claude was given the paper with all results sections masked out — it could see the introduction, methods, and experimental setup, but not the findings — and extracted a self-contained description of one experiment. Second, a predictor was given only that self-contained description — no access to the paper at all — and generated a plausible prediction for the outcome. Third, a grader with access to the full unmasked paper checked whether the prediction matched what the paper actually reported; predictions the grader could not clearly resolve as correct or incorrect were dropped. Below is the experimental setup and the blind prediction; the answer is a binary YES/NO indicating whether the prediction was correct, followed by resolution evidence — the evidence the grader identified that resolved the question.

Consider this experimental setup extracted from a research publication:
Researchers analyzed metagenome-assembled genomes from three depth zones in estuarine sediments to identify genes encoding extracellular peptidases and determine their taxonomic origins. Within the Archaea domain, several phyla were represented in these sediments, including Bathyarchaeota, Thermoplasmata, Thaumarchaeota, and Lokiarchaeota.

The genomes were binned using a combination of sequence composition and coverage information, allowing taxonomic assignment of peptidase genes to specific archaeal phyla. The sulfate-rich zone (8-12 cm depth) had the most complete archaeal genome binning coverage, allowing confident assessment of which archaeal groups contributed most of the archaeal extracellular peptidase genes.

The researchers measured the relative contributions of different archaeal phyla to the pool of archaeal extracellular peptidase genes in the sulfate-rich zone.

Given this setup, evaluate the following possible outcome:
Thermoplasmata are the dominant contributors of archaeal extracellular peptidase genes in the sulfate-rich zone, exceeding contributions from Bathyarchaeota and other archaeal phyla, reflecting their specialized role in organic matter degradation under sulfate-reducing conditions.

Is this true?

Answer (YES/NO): NO